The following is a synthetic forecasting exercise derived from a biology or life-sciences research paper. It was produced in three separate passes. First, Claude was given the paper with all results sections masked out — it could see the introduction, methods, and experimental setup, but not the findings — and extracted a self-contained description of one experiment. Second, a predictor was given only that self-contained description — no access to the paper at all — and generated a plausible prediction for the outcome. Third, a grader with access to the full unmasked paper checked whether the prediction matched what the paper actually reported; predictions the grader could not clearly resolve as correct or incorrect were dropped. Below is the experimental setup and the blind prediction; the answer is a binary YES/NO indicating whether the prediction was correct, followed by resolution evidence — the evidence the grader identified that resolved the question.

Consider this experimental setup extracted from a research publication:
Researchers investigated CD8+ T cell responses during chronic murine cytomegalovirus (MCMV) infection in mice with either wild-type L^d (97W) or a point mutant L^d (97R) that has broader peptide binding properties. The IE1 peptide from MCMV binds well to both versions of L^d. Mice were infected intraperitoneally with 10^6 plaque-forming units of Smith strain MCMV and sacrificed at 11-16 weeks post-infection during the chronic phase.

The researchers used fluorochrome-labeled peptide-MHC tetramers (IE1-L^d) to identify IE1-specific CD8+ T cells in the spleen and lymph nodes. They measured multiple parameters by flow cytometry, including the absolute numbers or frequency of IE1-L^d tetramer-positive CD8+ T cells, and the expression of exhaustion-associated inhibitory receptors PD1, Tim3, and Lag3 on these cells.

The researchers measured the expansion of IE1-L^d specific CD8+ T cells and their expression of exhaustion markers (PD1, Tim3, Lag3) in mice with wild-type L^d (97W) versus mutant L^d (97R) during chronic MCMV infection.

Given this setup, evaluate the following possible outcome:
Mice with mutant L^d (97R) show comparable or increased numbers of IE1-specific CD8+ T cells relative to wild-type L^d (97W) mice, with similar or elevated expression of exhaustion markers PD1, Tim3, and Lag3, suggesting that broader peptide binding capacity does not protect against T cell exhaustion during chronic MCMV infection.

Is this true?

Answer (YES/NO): NO